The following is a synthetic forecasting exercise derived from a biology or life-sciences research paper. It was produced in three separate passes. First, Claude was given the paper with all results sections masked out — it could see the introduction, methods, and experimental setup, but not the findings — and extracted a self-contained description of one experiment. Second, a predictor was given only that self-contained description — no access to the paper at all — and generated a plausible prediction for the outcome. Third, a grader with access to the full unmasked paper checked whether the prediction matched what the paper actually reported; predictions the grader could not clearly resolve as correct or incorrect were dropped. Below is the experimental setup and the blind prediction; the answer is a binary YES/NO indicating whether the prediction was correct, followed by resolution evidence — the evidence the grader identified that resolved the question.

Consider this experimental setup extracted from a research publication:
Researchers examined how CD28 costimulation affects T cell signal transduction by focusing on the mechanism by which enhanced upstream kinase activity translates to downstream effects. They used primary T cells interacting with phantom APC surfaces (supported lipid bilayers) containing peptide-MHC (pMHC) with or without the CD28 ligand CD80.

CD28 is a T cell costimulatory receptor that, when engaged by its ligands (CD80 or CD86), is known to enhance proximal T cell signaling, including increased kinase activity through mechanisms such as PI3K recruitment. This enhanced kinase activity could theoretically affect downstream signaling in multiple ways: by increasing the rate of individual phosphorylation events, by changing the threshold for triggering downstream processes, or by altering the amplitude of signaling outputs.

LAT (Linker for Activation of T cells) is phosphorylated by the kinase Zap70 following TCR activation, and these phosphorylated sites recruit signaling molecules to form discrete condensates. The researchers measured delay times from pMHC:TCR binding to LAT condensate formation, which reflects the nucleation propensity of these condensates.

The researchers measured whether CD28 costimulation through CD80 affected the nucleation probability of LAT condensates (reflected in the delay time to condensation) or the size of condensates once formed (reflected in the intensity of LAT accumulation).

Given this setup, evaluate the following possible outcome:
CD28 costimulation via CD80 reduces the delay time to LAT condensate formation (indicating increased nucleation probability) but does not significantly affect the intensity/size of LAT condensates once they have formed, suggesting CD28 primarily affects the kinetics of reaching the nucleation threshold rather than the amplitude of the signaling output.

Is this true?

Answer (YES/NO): YES